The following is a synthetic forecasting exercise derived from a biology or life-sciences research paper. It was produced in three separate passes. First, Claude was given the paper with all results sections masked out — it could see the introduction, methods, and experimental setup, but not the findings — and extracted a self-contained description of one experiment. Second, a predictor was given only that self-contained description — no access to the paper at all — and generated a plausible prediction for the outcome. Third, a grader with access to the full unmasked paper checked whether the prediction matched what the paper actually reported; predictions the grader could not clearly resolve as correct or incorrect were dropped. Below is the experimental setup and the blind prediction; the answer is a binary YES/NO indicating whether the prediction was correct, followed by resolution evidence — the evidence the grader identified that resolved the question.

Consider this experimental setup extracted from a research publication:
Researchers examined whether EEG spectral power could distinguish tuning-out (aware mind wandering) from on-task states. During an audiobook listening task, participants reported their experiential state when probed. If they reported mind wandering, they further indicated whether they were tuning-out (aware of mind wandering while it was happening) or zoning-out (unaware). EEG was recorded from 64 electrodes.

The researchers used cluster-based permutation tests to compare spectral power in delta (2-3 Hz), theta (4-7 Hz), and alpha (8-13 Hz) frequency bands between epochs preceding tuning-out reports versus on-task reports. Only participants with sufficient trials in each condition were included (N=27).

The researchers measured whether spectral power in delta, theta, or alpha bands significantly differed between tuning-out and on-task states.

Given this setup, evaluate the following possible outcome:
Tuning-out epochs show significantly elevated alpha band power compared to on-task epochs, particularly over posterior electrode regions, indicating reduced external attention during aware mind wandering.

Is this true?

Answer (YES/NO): NO